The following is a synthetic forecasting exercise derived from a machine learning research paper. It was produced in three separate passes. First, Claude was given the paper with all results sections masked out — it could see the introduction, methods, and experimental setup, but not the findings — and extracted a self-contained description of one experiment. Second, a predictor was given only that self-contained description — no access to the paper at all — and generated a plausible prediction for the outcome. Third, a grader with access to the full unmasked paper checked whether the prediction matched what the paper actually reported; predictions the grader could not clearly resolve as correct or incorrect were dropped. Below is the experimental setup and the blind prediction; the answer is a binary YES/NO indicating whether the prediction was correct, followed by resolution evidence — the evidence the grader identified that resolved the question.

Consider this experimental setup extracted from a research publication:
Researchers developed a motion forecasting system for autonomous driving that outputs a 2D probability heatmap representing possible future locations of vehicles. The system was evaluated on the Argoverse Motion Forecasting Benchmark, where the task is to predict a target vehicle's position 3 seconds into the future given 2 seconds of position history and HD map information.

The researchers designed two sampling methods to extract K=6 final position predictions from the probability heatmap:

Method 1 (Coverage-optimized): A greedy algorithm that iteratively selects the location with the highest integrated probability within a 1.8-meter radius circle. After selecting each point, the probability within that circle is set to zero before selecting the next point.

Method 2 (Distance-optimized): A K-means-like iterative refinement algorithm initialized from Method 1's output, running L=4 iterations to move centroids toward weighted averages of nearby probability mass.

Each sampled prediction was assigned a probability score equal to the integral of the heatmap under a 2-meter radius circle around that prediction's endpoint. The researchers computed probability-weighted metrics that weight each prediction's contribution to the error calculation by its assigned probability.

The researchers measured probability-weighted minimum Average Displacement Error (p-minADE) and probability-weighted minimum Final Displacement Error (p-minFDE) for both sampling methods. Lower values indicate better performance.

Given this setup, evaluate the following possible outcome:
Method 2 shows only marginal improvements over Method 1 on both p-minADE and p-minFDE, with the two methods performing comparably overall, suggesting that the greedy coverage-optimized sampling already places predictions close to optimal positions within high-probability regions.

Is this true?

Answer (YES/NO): NO